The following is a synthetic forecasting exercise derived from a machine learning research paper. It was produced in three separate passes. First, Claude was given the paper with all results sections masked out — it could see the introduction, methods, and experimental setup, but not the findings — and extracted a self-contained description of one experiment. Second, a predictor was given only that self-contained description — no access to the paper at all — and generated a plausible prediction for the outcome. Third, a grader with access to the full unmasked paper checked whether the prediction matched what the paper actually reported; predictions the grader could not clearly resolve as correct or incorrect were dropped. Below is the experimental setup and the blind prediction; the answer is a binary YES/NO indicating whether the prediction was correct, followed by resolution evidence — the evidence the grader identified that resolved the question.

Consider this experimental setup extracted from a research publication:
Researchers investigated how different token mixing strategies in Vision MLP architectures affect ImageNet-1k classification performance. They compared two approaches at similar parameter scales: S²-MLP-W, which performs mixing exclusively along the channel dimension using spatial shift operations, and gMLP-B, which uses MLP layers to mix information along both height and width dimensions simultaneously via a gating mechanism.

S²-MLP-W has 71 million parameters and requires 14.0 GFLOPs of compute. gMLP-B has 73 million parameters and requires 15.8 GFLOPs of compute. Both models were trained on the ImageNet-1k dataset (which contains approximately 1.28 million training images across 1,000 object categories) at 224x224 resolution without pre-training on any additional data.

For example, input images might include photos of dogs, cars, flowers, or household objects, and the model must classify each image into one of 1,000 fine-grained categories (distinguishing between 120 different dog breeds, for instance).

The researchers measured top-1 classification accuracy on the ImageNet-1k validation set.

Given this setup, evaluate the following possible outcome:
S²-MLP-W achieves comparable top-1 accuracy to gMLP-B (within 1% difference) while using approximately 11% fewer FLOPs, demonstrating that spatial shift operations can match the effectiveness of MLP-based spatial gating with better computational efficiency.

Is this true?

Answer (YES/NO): NO